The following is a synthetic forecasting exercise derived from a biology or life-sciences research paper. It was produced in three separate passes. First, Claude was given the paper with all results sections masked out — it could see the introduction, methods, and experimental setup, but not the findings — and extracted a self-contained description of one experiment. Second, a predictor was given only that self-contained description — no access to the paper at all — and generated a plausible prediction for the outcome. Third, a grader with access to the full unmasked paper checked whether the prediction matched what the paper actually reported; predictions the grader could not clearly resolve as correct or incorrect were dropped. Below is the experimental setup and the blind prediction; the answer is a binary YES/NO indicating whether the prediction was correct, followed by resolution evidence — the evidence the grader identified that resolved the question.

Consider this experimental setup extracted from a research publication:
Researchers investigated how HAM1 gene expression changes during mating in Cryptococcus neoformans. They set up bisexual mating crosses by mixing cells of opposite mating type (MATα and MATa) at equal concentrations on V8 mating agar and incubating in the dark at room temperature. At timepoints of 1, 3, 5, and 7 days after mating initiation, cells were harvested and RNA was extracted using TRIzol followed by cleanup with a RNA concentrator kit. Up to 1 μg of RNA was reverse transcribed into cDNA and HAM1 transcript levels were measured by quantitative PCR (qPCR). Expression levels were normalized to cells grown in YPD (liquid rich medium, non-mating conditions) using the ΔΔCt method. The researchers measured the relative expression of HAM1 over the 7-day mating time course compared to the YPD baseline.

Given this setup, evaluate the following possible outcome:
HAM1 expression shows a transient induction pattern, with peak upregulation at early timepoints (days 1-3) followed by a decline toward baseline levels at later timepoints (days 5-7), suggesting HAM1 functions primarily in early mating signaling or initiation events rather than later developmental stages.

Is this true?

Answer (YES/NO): NO